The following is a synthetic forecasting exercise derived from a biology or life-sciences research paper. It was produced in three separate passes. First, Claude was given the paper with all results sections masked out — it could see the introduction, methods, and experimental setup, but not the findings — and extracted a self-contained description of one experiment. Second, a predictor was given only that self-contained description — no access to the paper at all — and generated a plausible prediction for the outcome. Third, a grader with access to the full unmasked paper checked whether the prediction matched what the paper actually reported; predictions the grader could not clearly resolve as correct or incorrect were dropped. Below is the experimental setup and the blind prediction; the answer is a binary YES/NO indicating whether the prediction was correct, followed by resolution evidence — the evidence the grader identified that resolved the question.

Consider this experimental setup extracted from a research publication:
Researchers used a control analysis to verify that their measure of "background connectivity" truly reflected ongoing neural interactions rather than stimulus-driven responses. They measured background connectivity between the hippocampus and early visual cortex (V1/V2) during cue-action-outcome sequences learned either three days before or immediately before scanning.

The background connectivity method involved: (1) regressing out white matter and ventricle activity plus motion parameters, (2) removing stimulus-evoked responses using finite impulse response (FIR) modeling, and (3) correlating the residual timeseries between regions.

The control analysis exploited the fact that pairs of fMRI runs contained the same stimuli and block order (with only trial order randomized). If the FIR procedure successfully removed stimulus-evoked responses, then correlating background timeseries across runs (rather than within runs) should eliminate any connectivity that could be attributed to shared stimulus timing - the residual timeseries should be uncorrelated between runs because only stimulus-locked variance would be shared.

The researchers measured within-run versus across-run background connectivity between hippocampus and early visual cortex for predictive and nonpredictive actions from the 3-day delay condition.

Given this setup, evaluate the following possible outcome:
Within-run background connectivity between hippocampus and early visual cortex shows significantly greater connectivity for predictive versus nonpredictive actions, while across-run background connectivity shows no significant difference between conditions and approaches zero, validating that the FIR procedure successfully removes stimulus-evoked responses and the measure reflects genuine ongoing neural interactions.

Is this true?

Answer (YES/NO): YES